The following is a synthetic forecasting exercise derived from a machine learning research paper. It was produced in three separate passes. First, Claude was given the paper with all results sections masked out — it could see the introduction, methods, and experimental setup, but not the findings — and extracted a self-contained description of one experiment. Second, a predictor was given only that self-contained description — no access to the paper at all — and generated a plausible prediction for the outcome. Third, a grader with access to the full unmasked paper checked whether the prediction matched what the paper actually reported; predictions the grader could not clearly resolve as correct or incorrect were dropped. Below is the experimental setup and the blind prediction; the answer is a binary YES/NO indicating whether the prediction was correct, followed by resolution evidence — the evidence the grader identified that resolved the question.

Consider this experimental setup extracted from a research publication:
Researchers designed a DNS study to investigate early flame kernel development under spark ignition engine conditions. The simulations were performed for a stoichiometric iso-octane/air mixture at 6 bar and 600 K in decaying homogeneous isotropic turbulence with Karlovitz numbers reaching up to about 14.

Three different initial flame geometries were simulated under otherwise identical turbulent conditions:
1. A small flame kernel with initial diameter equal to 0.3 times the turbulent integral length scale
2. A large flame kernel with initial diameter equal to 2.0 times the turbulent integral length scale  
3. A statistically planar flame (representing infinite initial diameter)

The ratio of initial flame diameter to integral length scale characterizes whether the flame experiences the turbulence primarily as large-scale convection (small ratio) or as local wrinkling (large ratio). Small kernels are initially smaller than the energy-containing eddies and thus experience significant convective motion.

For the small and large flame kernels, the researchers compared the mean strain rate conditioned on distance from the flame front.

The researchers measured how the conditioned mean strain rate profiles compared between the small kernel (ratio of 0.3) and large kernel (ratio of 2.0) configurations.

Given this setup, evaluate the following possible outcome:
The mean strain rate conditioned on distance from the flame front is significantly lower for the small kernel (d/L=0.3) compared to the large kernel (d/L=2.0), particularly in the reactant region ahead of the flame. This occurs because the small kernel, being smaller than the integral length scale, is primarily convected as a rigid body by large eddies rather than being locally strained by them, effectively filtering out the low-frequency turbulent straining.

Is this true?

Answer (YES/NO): NO